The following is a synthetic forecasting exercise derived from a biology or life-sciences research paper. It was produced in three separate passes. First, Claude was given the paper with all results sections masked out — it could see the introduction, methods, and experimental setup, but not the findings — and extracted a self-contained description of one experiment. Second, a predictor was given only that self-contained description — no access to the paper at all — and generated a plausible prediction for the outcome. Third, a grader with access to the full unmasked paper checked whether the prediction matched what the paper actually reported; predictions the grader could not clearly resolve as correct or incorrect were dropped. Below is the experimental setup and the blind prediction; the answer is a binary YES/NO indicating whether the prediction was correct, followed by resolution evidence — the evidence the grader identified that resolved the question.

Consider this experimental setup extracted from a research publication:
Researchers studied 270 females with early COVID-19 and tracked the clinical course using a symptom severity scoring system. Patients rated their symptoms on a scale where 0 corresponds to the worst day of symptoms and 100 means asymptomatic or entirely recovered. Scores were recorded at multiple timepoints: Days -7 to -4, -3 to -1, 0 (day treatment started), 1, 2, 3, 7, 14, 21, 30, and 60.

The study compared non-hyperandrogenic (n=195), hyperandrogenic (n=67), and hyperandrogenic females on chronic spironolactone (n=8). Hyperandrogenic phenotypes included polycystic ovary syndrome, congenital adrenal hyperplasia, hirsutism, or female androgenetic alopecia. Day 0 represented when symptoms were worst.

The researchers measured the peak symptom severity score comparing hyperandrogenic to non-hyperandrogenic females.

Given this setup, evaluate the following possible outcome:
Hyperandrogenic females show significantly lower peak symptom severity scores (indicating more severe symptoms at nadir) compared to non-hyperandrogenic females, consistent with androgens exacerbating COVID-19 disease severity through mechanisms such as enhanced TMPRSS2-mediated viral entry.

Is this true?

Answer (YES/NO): NO